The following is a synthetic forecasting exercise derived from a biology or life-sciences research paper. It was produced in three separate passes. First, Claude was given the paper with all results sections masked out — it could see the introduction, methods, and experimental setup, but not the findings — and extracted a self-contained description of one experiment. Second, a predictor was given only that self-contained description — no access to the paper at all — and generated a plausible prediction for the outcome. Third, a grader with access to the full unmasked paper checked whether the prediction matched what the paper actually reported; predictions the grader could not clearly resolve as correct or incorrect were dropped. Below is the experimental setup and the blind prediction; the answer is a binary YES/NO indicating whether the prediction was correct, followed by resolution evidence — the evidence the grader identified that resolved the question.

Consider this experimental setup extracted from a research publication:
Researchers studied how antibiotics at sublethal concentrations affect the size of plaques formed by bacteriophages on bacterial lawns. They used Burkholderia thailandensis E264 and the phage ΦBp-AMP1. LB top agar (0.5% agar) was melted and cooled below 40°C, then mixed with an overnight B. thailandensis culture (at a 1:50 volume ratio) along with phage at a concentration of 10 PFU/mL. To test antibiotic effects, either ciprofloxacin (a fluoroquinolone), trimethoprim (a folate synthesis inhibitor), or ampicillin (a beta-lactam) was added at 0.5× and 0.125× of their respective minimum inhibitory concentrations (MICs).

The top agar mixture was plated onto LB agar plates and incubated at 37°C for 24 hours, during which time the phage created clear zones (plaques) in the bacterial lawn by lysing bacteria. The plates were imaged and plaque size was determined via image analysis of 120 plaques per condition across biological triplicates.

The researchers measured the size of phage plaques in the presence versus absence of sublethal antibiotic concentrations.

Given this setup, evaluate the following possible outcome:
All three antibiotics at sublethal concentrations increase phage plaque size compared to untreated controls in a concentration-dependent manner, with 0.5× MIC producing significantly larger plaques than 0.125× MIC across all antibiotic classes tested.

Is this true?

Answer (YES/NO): NO